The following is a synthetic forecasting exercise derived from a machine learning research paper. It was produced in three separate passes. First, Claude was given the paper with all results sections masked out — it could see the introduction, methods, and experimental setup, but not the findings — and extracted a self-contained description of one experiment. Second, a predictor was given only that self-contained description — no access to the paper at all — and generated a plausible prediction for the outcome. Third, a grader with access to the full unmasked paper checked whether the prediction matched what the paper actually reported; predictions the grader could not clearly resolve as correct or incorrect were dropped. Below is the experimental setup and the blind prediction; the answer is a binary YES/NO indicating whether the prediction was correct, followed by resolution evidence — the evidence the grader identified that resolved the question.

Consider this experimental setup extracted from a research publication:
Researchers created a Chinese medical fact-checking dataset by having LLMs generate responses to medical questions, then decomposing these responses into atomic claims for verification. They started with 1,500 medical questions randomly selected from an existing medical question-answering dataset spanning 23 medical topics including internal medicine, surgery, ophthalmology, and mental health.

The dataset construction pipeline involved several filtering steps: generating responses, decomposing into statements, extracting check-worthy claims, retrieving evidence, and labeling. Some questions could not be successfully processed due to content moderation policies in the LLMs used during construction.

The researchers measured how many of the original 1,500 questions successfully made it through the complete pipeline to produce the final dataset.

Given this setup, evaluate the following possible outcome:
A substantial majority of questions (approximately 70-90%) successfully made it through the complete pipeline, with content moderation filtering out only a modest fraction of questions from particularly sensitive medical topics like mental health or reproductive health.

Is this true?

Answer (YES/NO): YES